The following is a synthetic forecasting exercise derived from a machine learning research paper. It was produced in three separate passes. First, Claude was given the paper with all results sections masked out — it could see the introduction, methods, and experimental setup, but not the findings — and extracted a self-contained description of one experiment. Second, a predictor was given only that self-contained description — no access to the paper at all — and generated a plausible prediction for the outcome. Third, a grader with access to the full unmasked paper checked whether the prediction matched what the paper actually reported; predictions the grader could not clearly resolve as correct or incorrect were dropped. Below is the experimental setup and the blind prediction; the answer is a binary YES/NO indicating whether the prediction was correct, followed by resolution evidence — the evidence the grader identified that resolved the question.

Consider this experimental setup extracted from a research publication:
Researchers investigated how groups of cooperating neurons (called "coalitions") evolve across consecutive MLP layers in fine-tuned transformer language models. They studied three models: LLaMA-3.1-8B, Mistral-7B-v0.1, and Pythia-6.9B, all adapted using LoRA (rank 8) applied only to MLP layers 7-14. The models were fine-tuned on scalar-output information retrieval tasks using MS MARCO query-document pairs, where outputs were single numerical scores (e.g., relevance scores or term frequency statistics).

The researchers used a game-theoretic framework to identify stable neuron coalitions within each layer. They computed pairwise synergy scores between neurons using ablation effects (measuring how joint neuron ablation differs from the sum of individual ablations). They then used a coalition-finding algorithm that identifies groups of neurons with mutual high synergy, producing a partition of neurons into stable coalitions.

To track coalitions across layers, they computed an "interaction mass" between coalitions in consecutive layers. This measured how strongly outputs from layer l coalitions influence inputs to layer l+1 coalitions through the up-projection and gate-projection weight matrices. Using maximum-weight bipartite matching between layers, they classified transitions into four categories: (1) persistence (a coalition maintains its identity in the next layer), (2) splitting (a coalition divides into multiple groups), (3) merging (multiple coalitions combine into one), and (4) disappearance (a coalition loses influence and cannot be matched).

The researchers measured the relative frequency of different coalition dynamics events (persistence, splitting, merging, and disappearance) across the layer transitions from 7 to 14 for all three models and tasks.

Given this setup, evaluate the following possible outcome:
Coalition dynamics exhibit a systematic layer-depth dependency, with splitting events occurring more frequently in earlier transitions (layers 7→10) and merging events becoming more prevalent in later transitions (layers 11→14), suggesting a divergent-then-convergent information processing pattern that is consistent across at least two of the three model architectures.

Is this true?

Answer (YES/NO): NO